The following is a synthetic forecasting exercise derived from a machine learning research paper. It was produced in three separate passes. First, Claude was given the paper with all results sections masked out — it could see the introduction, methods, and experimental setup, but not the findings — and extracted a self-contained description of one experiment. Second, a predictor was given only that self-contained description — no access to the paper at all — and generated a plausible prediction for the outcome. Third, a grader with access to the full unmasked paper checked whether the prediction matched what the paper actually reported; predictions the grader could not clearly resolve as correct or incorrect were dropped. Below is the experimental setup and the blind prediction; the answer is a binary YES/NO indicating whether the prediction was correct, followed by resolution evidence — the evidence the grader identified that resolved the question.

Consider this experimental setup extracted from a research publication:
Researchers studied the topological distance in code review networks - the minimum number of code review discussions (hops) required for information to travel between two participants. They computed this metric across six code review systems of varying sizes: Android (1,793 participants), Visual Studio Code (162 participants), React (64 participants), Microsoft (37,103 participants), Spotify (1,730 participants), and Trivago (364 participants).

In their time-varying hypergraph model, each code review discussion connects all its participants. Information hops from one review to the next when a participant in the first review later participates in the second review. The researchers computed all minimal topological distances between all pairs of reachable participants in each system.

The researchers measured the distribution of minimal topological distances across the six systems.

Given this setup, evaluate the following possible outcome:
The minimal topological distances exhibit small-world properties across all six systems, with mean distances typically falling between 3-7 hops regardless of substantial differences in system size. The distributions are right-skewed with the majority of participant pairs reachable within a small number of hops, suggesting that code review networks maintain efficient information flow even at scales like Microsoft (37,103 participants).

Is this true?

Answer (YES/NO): NO